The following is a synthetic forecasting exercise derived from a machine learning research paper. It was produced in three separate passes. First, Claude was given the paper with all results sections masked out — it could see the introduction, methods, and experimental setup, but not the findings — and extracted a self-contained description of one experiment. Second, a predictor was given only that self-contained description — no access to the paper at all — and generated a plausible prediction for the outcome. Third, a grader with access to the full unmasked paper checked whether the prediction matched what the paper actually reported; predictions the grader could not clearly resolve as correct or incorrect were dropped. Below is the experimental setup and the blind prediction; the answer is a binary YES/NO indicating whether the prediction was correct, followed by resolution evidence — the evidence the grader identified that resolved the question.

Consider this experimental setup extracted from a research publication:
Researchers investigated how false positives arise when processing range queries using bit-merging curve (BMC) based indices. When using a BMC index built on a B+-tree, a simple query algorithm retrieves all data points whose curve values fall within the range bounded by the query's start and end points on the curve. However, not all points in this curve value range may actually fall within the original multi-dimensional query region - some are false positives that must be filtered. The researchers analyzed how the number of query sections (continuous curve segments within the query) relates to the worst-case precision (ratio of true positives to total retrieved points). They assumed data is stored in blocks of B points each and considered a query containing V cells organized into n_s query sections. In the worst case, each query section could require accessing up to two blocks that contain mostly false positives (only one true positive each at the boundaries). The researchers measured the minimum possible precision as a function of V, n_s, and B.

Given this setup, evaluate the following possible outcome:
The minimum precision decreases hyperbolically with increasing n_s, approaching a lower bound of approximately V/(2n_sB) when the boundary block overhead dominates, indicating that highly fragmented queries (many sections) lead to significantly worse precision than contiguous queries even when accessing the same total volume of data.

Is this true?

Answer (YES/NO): NO